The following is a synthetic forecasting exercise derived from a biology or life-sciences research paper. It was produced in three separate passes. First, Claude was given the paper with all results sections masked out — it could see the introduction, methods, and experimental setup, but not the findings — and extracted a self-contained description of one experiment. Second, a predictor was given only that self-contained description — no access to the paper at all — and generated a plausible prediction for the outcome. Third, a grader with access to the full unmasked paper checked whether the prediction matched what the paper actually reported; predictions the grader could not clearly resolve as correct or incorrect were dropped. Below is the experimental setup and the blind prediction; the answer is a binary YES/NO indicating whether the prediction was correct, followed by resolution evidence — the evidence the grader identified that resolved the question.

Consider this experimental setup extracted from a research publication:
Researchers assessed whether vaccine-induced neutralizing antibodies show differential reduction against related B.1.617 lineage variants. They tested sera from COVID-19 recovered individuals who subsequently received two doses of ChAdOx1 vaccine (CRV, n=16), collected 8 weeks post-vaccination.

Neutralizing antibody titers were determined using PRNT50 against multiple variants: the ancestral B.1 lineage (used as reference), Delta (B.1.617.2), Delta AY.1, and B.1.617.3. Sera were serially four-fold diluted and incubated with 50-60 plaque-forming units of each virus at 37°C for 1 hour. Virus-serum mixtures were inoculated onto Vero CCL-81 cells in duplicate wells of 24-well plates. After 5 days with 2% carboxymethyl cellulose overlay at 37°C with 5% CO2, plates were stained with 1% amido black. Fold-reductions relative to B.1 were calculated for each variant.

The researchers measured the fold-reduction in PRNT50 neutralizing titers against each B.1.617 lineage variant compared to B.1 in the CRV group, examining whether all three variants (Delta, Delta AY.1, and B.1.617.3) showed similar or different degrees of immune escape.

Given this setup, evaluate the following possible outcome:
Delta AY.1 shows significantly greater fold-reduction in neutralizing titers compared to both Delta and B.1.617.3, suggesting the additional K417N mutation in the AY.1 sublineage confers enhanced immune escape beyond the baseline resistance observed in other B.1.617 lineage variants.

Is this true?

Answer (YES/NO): NO